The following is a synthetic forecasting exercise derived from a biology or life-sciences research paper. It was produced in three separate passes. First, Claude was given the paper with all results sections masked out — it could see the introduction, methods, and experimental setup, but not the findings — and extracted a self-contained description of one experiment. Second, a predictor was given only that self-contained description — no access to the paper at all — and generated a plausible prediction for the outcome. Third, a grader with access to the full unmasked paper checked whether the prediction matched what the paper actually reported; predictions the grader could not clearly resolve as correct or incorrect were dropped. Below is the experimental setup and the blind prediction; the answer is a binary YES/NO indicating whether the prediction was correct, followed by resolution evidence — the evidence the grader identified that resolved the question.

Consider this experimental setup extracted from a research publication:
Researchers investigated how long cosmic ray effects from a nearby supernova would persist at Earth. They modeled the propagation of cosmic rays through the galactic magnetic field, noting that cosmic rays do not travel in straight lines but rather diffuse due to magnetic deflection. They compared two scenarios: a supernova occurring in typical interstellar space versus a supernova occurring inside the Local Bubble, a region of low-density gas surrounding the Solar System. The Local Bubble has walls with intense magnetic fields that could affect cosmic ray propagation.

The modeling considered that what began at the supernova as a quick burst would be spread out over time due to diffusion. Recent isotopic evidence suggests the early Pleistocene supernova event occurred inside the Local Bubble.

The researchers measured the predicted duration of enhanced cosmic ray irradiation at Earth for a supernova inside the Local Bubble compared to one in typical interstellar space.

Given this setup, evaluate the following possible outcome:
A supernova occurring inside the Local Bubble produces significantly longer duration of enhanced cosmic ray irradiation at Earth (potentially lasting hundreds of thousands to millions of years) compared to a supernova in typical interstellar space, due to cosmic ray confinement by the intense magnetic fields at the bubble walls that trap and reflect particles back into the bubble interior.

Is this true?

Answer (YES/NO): NO